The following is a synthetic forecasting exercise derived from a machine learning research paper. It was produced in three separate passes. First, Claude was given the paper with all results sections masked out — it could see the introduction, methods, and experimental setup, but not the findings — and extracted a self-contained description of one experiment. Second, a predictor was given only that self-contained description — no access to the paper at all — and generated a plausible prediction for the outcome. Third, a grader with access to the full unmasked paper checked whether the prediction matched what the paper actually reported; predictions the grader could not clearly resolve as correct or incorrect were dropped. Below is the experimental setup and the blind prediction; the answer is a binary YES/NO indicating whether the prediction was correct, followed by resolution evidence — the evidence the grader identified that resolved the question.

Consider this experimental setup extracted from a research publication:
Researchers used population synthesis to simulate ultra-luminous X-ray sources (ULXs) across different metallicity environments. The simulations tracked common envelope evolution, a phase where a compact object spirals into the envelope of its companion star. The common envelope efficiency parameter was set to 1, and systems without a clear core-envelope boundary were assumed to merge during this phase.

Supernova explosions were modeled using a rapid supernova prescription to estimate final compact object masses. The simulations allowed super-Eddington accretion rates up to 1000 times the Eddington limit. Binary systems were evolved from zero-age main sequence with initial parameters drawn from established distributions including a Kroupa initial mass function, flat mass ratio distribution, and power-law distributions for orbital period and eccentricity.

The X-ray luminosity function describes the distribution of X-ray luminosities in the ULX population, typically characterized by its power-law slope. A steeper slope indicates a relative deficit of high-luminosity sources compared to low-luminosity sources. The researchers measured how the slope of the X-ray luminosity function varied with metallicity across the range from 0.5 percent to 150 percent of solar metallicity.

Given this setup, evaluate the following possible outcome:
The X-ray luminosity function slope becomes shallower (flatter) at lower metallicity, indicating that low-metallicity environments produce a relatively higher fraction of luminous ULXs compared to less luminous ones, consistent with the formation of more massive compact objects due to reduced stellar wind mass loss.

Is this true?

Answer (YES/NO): YES